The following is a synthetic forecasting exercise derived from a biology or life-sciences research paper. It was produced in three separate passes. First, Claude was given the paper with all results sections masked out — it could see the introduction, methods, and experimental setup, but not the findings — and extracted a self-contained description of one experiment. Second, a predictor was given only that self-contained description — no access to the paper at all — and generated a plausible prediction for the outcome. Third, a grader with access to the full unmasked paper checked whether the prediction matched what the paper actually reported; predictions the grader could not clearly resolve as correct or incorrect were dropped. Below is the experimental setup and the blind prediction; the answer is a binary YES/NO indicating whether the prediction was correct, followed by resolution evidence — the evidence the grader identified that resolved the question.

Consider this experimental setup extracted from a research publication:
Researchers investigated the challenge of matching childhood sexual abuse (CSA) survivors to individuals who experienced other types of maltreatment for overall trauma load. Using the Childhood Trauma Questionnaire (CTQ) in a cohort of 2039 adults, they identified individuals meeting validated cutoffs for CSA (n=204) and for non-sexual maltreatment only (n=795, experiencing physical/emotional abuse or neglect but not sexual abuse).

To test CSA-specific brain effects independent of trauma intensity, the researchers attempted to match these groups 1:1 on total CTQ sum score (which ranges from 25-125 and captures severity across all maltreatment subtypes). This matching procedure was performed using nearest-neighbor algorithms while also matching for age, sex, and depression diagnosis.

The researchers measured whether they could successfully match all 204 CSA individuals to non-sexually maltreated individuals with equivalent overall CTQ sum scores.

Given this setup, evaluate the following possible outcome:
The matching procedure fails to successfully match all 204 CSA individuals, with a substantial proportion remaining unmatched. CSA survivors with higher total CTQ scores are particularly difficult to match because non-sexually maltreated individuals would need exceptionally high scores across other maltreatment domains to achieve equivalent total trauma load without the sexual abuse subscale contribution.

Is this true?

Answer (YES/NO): NO